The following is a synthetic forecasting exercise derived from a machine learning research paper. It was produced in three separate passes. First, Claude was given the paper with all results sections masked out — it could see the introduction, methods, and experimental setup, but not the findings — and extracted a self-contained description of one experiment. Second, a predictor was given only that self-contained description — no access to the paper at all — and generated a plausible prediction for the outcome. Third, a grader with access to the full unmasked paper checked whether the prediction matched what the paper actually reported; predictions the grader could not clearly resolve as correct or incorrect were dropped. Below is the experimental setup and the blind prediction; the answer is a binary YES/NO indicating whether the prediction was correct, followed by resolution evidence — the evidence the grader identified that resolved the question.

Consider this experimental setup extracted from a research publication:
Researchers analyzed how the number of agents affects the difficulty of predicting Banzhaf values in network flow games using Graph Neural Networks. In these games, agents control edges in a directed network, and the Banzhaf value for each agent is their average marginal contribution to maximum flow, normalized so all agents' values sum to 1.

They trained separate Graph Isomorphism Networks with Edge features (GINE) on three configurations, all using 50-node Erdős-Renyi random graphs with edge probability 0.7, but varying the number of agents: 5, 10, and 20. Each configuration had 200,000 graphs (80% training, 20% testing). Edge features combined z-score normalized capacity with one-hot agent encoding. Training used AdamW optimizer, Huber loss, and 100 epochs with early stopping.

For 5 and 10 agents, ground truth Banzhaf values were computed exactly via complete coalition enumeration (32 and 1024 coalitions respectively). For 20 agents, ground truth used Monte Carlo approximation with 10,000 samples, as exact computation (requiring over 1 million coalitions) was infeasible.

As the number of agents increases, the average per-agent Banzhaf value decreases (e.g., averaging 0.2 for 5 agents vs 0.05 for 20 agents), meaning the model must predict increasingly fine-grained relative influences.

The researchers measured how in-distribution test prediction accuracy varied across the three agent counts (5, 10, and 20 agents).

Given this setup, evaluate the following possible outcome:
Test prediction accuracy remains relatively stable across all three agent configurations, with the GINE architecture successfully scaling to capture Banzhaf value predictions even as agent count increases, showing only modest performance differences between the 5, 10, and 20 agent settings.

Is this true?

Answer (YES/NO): YES